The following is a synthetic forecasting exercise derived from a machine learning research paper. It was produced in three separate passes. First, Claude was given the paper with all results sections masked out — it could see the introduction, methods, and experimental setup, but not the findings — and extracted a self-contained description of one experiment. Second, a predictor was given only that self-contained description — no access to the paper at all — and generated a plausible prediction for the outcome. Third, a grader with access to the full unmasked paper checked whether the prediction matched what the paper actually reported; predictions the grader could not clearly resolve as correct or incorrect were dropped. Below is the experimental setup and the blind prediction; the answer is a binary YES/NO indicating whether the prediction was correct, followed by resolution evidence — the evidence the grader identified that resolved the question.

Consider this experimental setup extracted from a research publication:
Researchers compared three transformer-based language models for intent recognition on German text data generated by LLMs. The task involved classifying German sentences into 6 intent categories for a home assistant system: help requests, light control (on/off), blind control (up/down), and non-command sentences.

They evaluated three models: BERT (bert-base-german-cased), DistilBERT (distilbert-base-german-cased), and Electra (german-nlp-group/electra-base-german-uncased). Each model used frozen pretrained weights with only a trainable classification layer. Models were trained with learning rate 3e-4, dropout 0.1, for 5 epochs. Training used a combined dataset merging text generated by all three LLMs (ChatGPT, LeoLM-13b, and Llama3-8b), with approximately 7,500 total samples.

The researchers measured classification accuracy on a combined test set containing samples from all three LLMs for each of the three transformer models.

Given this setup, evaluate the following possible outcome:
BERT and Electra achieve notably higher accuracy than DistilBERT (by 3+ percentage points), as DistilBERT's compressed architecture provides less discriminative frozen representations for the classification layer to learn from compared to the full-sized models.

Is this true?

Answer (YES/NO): NO